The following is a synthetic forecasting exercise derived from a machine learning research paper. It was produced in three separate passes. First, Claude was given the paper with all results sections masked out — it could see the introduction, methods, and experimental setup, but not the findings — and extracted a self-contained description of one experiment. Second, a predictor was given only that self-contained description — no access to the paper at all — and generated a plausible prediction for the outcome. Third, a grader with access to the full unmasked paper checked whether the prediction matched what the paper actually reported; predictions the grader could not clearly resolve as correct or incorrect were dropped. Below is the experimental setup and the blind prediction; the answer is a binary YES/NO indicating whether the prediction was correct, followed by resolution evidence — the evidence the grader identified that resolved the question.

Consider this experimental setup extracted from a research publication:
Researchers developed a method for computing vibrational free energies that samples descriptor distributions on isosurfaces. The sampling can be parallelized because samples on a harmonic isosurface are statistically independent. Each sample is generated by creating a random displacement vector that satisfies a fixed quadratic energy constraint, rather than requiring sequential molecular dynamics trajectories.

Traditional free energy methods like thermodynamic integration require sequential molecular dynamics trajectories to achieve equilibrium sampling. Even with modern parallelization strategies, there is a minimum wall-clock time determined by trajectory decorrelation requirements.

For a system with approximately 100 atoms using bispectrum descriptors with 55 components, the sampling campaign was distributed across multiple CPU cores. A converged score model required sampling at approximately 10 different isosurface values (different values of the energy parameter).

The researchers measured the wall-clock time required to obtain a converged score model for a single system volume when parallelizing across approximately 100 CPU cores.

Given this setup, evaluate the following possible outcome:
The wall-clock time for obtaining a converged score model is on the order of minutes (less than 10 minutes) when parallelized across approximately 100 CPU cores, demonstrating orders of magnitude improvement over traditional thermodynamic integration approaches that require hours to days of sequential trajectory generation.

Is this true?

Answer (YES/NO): YES